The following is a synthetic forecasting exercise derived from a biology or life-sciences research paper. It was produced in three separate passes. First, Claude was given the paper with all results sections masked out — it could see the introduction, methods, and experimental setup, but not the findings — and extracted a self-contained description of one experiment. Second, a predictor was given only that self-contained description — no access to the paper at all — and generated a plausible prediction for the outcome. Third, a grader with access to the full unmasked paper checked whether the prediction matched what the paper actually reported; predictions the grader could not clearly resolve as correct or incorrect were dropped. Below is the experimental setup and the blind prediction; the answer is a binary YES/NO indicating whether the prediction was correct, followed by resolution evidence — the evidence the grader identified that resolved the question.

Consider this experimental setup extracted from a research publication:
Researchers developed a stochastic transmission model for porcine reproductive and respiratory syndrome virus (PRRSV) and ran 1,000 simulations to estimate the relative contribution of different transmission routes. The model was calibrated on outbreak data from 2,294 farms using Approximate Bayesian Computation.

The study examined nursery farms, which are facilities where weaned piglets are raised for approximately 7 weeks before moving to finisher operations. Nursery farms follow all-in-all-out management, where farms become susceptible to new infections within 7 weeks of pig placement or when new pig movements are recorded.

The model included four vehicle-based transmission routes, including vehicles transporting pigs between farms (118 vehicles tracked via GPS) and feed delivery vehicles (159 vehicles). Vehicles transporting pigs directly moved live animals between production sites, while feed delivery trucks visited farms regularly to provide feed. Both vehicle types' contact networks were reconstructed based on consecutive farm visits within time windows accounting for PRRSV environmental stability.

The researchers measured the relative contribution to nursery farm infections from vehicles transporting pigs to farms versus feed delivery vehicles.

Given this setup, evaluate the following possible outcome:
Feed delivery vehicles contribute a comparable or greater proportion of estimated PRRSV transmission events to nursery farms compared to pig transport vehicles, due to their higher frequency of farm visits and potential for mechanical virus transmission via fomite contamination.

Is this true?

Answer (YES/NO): NO